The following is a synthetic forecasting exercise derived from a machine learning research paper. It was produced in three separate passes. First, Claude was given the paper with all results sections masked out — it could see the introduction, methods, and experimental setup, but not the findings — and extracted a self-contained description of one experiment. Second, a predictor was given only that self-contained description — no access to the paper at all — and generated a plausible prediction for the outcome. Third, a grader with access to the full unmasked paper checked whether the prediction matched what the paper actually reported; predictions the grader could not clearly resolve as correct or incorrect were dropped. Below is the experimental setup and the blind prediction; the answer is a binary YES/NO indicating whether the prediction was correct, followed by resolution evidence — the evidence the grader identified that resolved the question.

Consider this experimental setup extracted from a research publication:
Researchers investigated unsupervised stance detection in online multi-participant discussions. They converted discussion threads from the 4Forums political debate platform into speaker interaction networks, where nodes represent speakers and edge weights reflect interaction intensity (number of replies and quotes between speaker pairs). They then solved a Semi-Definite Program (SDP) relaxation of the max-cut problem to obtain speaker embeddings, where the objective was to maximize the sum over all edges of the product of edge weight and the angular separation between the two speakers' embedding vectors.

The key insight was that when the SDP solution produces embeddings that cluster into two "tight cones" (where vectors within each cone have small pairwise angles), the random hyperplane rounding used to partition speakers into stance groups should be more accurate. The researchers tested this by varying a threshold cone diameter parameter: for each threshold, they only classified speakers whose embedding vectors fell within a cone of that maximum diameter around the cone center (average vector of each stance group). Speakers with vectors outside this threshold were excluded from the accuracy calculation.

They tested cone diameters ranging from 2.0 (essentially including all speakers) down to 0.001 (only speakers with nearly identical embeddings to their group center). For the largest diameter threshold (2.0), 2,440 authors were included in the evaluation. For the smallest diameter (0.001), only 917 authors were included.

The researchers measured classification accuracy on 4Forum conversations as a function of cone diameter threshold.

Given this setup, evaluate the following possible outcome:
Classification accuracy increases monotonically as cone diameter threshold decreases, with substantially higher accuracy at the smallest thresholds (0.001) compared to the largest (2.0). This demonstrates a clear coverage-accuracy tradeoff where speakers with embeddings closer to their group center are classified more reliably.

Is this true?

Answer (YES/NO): YES